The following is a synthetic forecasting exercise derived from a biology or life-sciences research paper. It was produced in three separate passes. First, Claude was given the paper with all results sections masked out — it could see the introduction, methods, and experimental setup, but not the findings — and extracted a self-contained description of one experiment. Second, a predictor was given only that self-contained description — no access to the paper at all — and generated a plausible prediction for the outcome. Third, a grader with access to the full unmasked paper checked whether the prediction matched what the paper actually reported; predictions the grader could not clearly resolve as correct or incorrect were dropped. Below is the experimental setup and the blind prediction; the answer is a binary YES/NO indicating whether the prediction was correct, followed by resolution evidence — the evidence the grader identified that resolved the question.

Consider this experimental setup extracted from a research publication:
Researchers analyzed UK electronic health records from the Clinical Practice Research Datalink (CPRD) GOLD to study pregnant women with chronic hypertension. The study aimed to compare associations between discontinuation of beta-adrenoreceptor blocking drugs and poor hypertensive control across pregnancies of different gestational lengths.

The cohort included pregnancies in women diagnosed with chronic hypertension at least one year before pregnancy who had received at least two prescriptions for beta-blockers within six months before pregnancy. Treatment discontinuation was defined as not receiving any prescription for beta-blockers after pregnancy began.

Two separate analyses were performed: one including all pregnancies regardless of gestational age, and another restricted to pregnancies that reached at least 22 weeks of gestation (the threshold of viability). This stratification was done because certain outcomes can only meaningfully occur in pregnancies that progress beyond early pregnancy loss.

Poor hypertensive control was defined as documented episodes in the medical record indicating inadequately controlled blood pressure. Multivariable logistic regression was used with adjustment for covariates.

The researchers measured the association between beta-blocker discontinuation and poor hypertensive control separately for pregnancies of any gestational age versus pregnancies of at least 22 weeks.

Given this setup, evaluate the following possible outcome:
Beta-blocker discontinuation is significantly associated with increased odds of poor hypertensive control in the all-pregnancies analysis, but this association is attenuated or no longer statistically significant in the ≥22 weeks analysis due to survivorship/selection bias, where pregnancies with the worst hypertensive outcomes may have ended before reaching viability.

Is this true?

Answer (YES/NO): NO